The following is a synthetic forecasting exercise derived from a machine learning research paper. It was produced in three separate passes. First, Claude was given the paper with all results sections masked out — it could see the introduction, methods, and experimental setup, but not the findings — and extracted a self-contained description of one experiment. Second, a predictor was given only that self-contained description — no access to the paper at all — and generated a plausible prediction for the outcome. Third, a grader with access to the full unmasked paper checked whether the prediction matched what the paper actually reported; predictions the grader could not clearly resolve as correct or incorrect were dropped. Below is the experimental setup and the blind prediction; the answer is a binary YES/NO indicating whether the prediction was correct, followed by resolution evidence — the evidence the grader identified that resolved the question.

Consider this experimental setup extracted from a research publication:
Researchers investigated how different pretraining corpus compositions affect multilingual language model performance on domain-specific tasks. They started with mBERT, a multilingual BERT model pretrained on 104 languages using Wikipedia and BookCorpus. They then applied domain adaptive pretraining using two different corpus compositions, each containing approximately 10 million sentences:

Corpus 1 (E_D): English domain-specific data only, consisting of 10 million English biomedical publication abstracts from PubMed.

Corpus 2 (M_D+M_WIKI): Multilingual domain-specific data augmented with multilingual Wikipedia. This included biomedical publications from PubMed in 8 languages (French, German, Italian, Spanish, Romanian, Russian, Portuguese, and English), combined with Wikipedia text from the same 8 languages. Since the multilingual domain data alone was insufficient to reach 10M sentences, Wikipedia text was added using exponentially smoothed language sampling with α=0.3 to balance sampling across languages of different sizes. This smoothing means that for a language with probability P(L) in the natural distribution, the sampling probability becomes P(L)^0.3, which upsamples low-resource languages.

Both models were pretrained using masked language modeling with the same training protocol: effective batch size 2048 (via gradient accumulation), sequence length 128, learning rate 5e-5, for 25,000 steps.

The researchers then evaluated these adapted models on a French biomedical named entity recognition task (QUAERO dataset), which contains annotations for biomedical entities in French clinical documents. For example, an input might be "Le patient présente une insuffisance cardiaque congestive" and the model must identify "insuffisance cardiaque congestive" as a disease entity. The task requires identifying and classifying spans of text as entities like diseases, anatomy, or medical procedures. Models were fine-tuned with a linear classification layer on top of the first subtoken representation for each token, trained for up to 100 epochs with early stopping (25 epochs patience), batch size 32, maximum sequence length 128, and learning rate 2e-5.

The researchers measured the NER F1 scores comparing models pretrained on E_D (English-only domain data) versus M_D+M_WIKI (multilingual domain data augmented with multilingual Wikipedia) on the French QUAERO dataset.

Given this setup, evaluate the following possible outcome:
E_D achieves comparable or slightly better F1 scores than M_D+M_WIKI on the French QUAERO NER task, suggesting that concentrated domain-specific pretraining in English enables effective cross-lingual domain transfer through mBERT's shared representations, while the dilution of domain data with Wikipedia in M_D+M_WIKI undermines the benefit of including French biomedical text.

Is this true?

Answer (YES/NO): NO